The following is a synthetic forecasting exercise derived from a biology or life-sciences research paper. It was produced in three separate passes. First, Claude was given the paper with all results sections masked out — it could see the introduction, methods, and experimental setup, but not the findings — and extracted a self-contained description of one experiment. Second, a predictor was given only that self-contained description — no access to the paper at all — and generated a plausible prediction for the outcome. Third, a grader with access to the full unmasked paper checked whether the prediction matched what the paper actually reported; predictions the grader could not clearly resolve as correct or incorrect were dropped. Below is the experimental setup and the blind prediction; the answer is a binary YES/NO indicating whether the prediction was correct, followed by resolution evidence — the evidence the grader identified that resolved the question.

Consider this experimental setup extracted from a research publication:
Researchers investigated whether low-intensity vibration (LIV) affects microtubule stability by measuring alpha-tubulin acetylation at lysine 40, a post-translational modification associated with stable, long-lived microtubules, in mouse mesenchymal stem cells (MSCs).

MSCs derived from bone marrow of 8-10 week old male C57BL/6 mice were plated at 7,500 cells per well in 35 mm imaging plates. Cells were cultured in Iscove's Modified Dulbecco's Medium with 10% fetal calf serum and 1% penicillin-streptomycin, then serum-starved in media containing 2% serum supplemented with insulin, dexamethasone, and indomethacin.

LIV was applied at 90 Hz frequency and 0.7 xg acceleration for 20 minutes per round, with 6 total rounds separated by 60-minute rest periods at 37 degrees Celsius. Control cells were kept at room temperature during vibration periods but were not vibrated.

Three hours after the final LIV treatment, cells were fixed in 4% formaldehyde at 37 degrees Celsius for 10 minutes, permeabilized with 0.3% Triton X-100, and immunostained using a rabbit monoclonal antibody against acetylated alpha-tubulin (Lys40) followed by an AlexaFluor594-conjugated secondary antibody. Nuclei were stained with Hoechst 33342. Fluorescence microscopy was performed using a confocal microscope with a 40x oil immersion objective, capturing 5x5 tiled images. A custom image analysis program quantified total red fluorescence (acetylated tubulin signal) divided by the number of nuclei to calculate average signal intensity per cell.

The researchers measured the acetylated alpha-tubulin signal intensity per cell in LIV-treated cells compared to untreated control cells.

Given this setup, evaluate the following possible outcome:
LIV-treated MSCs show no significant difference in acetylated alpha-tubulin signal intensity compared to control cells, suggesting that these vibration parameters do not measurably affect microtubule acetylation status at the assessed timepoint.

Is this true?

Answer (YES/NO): YES